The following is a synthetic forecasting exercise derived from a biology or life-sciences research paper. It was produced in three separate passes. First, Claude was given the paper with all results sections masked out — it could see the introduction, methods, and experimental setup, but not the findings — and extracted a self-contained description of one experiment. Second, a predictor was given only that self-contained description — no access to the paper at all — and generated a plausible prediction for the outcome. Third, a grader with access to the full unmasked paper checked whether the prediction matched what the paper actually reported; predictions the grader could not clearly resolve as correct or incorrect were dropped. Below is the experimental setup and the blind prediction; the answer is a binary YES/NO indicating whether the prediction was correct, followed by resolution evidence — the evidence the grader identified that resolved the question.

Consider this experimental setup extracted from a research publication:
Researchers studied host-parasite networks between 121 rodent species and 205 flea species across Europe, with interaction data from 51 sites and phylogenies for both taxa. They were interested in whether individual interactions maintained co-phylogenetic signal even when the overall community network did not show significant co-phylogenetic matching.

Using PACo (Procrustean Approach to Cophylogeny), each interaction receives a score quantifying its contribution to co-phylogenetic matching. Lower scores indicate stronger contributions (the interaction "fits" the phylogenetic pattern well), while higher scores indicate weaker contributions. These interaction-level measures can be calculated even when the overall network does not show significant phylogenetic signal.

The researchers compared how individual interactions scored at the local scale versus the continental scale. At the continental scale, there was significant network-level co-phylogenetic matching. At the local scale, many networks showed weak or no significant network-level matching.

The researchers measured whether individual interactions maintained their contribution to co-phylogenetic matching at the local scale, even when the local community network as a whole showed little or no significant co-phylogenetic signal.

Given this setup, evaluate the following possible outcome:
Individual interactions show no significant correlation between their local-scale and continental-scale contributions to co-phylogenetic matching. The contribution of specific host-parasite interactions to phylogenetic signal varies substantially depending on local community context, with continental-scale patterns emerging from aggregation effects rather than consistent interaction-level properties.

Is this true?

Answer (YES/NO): NO